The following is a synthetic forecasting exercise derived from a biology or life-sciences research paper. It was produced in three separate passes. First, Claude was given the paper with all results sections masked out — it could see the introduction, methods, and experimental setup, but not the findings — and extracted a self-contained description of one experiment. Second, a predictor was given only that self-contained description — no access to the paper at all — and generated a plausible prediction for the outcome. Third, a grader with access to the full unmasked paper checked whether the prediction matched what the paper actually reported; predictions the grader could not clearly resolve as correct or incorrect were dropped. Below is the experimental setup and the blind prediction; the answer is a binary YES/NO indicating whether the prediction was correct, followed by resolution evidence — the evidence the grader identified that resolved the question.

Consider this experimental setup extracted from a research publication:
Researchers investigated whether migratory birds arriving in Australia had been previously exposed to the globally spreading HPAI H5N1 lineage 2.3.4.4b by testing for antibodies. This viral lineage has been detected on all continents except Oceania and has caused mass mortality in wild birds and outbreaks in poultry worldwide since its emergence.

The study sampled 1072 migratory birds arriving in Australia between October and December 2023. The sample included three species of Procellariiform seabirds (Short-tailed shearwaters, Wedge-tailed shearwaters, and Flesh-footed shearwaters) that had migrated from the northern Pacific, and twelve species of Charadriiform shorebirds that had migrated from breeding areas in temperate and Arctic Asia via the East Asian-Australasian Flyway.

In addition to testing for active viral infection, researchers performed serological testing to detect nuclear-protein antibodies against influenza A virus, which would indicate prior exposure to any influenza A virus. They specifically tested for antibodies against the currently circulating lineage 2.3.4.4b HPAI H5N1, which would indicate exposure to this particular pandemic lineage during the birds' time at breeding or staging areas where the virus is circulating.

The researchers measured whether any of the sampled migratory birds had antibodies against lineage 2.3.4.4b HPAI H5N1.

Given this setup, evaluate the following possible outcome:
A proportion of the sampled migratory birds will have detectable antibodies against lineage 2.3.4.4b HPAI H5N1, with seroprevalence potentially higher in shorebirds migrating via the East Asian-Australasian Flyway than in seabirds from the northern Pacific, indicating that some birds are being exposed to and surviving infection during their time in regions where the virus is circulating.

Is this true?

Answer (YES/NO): NO